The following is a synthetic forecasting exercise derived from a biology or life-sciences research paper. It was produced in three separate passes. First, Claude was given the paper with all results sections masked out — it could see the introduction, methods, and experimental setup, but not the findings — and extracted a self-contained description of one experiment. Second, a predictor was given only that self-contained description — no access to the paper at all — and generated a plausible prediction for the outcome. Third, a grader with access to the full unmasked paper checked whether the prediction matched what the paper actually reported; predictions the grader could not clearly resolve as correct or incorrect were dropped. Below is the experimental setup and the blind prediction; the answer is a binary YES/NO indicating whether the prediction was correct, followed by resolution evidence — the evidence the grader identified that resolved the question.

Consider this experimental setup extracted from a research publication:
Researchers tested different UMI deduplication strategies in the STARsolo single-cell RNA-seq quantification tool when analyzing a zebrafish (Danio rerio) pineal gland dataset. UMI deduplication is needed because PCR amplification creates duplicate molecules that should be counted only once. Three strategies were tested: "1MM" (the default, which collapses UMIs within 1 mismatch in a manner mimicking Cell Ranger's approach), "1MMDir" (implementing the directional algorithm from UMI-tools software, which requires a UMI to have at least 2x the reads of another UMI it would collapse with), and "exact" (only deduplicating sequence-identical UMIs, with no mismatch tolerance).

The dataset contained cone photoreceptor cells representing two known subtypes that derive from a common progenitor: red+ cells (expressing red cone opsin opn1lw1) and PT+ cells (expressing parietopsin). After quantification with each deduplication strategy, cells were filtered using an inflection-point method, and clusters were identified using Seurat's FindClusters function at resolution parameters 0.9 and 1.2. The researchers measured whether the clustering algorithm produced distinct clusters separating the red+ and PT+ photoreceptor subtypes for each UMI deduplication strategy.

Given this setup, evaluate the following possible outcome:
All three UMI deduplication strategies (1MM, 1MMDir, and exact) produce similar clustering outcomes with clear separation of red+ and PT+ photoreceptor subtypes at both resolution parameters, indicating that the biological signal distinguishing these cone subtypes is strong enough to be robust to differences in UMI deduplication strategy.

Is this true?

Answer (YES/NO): NO